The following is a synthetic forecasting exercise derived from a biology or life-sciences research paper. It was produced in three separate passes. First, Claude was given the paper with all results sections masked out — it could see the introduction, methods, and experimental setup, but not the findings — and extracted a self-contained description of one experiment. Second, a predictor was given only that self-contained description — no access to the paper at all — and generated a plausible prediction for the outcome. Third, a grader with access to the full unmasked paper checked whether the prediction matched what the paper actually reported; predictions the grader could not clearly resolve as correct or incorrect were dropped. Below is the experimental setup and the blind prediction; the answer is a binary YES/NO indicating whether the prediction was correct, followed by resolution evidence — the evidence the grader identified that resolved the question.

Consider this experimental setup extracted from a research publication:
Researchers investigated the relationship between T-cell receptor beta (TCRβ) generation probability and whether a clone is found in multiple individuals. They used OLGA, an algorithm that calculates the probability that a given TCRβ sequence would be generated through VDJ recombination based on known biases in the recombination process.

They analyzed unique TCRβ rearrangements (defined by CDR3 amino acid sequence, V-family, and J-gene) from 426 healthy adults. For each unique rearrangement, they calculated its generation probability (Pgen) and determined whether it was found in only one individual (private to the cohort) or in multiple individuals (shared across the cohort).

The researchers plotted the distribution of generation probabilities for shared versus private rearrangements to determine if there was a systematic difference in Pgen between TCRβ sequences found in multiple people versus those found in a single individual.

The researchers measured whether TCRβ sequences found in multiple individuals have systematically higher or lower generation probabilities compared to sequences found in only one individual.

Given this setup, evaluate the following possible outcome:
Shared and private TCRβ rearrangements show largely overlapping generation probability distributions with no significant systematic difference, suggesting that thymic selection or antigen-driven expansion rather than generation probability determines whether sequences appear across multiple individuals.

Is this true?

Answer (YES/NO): NO